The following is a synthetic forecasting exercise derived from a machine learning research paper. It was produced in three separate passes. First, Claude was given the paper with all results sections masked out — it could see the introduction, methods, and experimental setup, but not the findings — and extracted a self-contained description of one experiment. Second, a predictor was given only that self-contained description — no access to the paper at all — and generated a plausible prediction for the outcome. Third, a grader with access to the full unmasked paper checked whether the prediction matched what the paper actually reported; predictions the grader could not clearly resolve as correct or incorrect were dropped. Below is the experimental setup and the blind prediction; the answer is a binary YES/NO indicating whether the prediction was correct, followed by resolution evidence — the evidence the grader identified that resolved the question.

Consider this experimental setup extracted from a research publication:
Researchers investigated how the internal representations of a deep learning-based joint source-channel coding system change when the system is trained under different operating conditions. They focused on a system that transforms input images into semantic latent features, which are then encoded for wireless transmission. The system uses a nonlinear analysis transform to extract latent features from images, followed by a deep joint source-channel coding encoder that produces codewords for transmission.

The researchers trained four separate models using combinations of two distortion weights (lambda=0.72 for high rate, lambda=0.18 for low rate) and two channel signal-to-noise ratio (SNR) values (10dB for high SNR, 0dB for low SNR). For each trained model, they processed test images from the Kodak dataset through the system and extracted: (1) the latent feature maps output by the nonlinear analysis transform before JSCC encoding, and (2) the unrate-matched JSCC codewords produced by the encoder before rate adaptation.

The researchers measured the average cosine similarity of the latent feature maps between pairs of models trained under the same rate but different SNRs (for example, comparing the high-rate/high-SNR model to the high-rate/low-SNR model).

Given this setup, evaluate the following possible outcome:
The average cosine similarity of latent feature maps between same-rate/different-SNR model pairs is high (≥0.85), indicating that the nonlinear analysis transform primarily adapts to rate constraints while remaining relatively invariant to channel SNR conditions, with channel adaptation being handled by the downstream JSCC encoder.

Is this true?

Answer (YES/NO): YES